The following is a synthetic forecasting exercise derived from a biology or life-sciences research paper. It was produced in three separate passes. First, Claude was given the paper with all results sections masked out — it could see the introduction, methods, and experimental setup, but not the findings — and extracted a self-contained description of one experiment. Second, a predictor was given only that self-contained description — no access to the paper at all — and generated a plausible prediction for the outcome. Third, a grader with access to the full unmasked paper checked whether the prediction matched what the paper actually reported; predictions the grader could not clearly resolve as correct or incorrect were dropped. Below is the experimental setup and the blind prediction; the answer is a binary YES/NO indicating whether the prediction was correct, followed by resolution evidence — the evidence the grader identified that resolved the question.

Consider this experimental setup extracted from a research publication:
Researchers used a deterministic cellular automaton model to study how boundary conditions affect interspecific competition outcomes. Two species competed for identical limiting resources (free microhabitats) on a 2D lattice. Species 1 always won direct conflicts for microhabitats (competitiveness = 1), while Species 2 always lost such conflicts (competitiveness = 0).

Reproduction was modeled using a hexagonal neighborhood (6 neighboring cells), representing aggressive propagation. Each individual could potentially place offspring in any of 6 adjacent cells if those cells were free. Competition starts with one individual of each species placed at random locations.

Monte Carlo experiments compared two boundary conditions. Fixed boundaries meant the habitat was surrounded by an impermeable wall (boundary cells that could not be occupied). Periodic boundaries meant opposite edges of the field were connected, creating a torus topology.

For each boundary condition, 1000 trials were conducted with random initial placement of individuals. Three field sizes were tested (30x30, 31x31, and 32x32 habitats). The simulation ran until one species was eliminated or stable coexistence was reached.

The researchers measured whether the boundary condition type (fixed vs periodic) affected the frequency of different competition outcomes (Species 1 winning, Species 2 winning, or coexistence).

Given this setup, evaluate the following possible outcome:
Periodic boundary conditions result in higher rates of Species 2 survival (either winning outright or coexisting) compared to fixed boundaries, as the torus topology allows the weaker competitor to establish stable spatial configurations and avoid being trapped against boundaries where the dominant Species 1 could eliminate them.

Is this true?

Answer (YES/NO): NO